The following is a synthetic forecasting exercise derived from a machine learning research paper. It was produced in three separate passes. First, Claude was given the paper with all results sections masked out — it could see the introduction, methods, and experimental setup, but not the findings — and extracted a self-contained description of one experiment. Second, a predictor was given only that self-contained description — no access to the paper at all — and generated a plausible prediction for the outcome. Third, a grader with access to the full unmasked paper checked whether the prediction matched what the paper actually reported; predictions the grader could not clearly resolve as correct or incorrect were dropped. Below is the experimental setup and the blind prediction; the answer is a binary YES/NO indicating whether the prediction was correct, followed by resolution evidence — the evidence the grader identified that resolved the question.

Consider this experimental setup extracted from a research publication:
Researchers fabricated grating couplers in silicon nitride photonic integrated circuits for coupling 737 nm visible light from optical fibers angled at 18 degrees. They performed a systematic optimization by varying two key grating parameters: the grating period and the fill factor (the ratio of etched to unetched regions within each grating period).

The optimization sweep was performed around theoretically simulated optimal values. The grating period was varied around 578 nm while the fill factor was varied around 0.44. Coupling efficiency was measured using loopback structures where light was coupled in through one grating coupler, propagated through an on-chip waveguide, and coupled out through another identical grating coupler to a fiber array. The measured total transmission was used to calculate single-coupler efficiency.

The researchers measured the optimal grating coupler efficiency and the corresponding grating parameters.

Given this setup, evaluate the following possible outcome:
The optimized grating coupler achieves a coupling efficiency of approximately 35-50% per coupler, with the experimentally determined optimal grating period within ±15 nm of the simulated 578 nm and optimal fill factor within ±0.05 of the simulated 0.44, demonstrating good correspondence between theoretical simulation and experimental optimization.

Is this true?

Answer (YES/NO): NO